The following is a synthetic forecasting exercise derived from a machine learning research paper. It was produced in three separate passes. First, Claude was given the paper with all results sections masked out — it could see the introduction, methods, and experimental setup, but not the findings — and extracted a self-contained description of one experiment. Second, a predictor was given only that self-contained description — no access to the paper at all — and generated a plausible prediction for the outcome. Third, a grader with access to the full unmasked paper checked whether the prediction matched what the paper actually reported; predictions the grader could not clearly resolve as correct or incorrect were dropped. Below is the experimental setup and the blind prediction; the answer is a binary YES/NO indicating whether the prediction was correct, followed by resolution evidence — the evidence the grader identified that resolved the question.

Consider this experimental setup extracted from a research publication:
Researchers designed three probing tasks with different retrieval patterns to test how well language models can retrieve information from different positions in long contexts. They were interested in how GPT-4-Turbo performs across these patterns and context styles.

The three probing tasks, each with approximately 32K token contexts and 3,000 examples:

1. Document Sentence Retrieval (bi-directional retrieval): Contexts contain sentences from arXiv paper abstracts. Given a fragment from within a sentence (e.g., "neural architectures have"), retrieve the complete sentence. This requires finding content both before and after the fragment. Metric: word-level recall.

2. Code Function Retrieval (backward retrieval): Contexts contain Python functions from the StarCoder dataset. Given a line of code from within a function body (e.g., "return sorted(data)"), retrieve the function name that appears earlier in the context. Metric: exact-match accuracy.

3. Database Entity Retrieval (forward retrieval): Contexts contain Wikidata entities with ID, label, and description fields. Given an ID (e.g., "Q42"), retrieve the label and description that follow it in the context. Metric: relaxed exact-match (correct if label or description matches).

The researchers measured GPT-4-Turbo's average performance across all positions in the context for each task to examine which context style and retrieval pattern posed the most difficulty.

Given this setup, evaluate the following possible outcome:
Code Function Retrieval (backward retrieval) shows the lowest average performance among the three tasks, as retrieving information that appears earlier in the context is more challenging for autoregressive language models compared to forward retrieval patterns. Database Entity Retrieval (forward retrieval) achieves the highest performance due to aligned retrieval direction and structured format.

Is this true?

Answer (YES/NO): YES